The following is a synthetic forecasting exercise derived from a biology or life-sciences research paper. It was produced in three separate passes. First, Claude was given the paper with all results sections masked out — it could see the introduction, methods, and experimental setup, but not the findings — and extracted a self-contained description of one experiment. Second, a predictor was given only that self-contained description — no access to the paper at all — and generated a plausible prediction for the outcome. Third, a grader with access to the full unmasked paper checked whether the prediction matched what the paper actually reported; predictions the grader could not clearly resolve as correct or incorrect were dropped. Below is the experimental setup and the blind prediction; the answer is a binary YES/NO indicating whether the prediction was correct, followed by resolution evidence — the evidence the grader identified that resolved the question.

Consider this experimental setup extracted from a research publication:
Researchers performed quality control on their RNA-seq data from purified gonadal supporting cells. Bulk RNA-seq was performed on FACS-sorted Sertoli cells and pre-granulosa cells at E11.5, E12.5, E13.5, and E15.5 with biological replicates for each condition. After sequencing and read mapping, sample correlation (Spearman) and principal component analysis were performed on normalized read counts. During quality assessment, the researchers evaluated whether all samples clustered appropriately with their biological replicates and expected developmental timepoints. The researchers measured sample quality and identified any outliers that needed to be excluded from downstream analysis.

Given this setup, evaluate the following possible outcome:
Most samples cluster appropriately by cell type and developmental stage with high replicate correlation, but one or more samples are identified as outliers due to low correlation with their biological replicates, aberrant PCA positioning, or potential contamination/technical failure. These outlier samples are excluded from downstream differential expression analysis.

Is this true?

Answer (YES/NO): YES